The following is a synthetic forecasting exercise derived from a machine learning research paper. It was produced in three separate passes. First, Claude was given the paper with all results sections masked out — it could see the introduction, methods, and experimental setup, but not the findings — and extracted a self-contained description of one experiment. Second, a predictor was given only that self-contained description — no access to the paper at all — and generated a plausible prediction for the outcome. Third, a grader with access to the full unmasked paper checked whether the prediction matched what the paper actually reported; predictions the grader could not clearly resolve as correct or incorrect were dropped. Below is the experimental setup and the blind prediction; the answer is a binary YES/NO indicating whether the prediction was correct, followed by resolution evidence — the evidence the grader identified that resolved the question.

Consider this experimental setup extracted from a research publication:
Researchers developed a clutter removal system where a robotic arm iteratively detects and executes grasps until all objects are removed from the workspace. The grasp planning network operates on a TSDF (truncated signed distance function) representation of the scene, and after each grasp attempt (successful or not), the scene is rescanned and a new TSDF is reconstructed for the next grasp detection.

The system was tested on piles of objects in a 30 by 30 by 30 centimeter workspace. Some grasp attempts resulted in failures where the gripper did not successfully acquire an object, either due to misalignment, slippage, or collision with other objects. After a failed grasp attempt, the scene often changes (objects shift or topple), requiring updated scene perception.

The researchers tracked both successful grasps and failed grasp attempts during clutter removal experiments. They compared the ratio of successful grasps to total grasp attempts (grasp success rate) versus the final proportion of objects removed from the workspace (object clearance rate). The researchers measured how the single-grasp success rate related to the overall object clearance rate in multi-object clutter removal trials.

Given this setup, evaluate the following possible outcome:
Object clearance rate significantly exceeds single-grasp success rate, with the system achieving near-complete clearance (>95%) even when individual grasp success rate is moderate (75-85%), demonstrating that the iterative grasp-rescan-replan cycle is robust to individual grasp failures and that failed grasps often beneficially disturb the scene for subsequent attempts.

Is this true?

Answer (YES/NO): NO